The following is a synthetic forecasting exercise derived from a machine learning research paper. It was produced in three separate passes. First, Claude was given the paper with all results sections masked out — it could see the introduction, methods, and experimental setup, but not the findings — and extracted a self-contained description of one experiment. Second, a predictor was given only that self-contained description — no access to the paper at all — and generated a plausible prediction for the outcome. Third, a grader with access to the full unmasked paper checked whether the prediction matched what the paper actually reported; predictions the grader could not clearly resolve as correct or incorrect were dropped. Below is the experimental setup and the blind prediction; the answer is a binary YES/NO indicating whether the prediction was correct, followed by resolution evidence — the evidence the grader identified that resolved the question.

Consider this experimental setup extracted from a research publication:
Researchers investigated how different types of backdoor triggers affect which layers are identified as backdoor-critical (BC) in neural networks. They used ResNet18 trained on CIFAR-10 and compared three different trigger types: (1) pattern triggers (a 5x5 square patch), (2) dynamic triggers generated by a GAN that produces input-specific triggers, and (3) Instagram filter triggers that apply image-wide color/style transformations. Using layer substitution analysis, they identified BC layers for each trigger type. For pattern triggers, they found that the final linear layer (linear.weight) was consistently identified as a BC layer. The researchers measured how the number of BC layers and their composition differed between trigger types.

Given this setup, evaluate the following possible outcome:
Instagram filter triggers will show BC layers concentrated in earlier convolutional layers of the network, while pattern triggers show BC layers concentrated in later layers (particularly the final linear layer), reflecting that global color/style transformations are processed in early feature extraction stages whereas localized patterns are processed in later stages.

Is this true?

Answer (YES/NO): NO